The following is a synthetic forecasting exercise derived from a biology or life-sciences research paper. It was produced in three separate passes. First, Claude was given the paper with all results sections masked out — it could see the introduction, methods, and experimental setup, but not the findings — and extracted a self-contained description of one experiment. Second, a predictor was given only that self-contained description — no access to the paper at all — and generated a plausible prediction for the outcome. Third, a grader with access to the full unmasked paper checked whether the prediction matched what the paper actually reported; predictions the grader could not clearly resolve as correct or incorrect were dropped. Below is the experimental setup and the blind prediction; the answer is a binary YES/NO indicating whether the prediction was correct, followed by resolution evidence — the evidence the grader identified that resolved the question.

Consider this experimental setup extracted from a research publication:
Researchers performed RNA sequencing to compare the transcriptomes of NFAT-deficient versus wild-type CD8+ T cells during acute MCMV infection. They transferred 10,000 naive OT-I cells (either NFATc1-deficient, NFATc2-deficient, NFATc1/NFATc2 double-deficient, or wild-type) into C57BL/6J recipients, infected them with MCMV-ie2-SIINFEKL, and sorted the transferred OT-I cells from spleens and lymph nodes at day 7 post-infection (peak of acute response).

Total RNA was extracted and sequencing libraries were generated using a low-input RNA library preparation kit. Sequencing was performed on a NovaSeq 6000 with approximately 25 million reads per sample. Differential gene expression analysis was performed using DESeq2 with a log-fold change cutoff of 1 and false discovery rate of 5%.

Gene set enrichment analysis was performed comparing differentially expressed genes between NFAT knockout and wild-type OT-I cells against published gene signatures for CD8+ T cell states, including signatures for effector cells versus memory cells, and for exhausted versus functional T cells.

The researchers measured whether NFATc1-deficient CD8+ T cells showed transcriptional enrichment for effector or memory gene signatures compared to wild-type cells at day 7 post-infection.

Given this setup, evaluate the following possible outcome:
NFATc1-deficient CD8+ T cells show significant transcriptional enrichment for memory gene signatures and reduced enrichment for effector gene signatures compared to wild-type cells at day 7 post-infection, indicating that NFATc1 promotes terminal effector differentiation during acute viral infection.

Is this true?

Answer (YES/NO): YES